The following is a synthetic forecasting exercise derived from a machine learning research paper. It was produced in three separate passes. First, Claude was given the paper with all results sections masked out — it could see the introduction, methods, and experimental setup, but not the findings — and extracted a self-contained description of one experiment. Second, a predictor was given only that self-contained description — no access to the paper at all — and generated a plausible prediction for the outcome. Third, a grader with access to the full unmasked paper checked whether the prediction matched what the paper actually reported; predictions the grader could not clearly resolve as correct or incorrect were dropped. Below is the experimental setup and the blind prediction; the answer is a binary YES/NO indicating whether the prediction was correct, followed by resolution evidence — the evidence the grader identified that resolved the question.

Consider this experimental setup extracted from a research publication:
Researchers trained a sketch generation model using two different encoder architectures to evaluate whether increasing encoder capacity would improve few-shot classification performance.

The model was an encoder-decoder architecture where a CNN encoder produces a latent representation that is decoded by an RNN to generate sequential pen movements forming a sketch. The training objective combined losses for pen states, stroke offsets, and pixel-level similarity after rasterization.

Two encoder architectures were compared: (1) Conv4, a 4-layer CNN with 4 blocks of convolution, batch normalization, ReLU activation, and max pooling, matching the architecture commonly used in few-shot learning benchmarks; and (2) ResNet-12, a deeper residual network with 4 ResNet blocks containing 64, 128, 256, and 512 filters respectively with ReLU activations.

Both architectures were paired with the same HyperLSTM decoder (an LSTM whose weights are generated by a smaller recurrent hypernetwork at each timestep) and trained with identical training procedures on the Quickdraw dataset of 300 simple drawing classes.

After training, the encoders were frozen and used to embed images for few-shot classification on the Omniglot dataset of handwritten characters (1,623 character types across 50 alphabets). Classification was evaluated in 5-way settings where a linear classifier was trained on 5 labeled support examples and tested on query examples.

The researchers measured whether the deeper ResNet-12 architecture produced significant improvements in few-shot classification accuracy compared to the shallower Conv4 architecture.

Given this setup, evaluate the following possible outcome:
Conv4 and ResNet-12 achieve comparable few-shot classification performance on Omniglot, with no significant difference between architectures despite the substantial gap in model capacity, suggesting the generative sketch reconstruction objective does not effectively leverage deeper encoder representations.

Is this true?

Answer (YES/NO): YES